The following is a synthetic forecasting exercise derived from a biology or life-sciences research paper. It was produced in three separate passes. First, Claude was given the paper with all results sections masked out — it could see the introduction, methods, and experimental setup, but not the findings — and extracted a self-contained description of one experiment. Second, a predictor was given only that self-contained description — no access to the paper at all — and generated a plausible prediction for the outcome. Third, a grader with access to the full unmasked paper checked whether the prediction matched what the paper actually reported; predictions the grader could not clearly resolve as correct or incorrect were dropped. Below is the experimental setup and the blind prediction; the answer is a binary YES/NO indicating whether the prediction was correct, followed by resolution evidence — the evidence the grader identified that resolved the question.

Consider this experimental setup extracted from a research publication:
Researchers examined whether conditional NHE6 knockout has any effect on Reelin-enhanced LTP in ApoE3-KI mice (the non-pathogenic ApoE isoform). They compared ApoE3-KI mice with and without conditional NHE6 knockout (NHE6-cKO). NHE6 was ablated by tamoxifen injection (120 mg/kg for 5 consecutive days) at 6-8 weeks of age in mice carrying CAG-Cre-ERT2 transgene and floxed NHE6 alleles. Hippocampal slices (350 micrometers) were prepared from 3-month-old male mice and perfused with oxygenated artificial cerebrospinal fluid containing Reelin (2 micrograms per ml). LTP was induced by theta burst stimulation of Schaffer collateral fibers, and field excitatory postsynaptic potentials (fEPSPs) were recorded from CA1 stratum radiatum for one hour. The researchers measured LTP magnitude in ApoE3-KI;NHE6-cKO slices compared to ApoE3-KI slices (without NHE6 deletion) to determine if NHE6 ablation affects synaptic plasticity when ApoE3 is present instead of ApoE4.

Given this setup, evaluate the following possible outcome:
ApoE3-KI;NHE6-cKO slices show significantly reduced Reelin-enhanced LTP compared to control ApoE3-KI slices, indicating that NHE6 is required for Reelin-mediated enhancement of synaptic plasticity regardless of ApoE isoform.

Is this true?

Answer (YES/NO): NO